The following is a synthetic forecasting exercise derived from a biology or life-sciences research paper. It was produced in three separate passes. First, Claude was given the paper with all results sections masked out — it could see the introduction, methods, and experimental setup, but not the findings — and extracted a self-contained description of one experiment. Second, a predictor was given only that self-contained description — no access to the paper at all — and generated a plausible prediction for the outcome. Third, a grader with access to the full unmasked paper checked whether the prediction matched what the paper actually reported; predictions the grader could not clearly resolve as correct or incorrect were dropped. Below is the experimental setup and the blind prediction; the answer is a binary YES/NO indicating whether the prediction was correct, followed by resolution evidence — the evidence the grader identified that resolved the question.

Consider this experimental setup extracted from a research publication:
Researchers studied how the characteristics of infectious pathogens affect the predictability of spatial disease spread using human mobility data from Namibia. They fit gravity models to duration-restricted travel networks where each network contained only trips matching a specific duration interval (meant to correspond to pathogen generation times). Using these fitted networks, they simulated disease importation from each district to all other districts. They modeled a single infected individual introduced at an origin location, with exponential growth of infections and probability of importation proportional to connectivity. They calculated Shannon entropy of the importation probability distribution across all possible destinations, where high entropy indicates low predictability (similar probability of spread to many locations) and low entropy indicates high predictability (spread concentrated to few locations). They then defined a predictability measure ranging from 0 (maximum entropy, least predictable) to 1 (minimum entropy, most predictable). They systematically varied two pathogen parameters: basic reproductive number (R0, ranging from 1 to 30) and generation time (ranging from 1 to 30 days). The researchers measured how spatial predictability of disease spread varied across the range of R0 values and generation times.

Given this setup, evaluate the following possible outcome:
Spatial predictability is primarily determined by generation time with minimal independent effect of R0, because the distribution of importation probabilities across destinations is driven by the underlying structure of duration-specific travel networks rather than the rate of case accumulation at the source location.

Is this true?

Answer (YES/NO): NO